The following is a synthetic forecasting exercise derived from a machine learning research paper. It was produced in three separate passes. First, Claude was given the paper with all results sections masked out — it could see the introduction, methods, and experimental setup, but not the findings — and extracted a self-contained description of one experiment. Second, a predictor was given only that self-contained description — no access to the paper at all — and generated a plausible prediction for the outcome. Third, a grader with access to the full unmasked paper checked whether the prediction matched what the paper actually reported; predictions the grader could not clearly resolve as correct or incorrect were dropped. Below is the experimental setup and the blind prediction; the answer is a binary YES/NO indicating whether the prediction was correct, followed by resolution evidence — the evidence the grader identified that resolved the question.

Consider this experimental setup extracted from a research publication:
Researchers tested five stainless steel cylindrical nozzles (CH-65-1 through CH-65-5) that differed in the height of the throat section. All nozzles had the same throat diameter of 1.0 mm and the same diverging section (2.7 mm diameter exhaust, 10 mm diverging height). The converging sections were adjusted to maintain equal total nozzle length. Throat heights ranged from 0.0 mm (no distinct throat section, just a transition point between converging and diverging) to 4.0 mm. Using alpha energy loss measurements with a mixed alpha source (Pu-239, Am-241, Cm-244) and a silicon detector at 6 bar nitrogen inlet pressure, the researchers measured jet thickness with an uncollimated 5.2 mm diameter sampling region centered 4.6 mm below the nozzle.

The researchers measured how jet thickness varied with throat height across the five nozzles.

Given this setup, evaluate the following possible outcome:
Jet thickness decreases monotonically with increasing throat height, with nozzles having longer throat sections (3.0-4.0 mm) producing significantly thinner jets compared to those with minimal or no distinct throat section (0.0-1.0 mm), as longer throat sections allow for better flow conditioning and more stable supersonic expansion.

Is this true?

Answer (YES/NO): NO